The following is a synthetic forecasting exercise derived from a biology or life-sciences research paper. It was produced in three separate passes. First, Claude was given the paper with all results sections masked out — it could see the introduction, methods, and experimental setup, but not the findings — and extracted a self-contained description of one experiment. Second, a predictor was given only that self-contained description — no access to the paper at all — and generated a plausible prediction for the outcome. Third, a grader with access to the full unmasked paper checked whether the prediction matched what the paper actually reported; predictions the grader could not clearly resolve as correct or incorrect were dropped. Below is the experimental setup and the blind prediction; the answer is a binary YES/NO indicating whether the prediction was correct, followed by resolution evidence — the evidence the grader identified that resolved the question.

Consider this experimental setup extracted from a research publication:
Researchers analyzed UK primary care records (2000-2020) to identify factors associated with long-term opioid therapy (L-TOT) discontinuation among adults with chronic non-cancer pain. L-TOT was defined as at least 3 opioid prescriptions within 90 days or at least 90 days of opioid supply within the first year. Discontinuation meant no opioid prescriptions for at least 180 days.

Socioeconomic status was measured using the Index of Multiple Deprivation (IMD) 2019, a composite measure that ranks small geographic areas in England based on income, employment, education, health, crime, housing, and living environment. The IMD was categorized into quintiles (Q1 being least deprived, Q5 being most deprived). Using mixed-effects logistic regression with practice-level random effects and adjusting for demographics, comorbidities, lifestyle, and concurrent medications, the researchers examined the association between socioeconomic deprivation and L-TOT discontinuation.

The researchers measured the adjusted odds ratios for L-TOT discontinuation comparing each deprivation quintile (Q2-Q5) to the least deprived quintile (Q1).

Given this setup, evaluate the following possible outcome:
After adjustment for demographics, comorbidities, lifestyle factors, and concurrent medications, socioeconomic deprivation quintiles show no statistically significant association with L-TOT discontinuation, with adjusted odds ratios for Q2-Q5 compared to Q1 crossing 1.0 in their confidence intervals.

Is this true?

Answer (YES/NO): NO